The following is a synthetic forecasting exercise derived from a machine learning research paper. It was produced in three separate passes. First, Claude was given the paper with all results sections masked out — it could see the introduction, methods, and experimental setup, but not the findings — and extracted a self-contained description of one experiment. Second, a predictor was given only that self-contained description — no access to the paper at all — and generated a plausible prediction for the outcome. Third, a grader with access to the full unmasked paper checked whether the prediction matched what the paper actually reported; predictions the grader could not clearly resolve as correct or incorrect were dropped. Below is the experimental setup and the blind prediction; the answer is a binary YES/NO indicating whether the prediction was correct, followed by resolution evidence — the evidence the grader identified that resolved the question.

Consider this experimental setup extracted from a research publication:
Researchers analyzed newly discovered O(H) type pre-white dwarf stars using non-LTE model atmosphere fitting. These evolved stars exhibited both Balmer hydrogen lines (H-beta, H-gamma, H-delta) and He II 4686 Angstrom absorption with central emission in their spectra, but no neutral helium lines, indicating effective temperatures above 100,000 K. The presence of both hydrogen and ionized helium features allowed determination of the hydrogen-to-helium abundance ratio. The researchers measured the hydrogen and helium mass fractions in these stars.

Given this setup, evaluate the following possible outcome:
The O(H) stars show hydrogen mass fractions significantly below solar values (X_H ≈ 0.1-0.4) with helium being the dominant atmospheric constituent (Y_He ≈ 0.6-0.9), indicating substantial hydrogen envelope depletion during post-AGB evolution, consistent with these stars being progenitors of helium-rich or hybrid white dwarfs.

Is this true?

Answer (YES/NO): NO